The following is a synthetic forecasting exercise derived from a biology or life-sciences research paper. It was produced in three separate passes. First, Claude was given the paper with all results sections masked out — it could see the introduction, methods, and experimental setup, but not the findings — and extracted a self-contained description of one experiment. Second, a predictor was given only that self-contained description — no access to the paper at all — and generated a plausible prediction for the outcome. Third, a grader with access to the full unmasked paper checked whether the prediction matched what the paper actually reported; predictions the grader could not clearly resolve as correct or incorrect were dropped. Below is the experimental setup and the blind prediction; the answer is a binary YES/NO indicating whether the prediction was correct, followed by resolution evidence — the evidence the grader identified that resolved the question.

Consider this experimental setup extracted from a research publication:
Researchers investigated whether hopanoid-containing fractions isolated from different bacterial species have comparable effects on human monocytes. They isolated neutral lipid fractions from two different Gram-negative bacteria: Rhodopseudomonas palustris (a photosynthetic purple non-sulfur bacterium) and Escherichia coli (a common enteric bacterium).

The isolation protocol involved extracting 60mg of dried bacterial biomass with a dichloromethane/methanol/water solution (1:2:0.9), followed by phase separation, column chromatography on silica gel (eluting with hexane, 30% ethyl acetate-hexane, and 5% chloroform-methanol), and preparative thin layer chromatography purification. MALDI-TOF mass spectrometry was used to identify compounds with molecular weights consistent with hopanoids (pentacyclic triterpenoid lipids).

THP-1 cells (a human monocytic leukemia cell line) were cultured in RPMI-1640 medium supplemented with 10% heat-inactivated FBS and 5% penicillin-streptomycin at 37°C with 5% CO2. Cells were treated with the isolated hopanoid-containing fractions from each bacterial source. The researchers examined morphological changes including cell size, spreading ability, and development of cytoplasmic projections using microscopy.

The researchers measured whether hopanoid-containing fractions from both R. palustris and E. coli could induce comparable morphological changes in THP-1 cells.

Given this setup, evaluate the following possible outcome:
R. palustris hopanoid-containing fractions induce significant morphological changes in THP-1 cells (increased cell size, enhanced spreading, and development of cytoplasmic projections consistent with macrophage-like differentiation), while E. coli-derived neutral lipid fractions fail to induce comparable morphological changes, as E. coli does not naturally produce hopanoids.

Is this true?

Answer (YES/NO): NO